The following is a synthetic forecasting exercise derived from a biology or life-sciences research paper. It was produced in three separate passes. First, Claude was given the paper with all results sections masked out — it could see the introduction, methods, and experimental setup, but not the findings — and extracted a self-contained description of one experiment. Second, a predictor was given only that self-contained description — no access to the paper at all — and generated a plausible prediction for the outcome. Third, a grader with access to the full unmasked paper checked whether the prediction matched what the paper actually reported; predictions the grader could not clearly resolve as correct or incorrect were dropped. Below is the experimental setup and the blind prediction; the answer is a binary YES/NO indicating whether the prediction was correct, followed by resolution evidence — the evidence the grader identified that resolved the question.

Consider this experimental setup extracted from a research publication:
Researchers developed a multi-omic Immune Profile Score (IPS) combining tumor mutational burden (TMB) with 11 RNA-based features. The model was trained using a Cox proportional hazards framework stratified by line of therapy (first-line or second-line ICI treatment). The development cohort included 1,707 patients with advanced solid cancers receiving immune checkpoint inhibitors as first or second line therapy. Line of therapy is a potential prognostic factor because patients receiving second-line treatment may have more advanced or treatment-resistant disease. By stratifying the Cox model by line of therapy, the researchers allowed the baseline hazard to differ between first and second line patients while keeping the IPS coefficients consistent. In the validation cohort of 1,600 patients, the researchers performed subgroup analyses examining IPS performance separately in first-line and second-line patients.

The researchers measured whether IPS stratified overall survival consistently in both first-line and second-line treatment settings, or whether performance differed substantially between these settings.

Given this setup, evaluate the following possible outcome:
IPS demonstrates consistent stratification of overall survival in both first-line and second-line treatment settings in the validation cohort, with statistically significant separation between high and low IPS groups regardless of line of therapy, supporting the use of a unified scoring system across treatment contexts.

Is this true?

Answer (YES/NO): YES